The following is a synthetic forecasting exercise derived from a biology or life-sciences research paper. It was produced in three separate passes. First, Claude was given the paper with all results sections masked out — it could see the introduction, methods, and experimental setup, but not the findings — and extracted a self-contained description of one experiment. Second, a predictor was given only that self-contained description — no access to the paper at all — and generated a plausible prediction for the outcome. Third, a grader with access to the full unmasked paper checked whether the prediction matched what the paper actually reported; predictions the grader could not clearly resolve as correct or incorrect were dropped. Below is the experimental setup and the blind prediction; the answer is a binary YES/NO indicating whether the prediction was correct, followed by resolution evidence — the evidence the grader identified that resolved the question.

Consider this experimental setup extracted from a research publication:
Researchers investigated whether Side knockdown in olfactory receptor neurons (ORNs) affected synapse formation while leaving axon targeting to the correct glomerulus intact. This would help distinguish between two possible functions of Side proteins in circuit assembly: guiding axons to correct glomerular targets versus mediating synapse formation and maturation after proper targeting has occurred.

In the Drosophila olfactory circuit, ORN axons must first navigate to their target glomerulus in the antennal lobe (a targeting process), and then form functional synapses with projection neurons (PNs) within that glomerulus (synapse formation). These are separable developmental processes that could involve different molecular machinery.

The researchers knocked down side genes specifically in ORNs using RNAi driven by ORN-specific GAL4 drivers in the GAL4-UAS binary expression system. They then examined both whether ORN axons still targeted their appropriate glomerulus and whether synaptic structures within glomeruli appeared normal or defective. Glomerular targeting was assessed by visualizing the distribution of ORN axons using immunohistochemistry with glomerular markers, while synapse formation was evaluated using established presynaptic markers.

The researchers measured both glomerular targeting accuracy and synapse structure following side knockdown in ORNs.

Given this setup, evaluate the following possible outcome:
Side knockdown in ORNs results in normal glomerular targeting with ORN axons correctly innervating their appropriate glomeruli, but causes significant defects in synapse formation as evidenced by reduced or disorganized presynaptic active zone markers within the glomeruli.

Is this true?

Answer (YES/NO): YES